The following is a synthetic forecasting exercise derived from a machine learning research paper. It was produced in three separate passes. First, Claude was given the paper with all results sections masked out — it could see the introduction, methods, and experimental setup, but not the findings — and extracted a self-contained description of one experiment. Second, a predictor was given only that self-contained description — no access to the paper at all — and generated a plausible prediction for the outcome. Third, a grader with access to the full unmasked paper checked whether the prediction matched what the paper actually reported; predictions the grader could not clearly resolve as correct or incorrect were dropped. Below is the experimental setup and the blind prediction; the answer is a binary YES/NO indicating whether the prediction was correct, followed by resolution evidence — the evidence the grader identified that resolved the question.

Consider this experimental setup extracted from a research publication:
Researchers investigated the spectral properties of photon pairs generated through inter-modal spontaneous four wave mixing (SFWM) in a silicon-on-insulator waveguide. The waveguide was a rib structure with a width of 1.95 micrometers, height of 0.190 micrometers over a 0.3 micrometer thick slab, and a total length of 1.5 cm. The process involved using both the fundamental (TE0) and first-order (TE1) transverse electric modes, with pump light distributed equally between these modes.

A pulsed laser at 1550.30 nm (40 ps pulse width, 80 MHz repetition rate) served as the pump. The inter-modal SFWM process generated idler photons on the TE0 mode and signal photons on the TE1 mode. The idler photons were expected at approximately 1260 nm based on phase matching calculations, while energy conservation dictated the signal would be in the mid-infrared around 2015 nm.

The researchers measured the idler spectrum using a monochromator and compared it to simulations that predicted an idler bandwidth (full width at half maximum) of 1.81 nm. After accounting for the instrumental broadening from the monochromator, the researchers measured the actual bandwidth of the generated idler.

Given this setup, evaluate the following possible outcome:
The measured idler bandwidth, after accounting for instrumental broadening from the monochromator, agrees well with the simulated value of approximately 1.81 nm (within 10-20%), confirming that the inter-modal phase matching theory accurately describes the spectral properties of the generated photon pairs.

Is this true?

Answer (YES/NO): YES